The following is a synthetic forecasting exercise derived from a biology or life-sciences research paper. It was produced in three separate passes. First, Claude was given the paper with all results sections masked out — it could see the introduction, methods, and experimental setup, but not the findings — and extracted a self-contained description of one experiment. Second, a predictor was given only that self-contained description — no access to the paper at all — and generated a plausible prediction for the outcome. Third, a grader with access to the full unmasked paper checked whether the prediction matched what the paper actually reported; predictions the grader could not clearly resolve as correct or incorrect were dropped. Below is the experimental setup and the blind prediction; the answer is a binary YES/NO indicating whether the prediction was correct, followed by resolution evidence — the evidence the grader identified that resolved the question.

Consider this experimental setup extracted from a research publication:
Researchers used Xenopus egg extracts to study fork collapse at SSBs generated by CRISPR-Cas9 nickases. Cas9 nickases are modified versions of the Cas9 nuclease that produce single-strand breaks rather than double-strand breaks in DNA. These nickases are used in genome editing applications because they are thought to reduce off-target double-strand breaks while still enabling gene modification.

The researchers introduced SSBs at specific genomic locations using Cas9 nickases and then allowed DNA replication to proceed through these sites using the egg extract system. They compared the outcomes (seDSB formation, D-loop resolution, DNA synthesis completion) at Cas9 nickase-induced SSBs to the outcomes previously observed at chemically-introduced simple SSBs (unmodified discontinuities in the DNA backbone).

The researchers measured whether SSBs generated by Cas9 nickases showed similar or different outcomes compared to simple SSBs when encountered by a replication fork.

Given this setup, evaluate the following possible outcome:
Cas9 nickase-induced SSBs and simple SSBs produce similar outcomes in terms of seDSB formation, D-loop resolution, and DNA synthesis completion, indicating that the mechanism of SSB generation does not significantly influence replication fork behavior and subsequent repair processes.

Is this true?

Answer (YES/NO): NO